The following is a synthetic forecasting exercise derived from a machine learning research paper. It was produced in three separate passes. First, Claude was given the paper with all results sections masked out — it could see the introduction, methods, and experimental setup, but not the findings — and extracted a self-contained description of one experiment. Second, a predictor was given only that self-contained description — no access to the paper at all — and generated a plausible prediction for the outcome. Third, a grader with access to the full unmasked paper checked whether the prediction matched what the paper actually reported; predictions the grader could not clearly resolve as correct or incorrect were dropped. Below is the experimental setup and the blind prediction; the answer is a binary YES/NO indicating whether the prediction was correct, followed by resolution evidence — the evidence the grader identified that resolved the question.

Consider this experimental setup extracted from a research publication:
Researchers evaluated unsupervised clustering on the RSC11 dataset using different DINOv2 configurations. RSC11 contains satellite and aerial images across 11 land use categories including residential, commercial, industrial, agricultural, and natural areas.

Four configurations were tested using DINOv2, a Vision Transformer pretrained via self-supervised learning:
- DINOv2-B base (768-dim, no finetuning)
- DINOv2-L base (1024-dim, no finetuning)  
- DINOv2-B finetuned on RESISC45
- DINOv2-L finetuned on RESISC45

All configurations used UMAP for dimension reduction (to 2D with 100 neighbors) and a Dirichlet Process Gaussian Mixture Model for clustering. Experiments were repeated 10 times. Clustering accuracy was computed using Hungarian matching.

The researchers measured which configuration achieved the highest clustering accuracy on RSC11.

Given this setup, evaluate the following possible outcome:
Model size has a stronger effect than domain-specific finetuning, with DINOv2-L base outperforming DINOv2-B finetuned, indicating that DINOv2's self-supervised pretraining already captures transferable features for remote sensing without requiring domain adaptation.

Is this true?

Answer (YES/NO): NO